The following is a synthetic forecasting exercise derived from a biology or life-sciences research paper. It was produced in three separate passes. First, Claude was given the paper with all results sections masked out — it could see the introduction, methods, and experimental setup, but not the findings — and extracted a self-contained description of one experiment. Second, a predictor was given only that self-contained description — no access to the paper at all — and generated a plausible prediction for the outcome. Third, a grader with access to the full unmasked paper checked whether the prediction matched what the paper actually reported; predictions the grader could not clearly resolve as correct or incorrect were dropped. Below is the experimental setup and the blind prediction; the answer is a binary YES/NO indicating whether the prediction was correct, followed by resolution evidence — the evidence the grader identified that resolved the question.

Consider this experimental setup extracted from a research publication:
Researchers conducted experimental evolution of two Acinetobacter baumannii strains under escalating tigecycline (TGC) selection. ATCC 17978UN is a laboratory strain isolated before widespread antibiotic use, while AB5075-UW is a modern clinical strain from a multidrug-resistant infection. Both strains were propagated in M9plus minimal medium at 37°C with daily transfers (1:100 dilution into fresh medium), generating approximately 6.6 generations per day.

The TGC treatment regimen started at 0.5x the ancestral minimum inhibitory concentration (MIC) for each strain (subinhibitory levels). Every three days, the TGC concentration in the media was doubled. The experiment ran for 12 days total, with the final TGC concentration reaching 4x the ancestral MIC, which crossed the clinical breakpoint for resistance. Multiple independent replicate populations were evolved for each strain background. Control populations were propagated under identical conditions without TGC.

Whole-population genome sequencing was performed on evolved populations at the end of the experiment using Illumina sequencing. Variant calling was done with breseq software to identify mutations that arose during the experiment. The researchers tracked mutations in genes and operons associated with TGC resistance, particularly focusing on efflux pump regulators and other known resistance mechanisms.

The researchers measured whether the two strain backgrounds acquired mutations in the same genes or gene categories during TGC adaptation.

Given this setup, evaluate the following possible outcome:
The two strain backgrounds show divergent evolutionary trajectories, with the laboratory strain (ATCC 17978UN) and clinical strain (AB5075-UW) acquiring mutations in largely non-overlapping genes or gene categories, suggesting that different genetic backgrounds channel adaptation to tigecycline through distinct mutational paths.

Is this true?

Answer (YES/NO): NO